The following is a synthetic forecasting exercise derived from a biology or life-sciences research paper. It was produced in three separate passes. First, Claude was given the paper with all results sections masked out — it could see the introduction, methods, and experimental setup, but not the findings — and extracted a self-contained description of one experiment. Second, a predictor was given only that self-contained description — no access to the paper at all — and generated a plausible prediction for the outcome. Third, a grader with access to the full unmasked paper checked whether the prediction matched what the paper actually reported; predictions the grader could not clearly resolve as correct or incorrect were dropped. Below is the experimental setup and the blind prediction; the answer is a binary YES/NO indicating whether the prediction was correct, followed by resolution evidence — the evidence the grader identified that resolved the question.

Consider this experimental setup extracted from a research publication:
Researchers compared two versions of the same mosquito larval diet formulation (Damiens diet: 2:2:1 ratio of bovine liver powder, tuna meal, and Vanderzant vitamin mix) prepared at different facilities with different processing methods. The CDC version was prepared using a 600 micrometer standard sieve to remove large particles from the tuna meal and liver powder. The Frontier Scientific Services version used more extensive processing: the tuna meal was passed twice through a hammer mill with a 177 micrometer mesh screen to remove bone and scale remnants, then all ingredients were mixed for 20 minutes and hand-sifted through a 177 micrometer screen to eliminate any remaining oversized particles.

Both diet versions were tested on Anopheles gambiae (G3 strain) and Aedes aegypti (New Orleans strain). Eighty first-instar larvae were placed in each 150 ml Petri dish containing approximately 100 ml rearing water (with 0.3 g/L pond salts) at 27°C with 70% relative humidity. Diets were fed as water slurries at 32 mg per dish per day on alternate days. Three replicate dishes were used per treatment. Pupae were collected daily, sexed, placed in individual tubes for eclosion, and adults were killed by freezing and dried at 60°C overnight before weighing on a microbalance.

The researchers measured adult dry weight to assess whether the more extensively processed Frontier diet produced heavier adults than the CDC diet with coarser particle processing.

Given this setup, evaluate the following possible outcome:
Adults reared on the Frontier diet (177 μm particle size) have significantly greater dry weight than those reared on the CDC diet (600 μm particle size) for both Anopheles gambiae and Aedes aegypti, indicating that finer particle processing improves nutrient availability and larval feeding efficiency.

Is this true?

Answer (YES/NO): NO